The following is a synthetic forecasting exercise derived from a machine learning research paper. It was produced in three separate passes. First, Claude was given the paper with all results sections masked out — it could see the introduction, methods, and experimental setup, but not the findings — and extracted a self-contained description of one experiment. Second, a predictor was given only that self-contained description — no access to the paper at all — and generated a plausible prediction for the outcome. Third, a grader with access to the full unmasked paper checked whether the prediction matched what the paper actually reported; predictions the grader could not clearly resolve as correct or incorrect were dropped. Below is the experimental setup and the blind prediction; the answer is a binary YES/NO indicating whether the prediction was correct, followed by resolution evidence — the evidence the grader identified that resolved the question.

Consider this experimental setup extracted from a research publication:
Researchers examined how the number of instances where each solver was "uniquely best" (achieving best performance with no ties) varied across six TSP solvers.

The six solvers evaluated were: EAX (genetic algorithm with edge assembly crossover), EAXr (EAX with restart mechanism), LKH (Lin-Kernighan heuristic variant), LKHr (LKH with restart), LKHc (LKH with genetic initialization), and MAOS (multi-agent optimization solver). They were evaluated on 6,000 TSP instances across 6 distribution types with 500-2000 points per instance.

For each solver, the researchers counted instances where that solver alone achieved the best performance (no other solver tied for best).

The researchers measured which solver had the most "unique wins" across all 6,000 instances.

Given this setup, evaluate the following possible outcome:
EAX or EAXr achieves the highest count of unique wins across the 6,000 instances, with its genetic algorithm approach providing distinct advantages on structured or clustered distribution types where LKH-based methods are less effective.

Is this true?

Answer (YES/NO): YES